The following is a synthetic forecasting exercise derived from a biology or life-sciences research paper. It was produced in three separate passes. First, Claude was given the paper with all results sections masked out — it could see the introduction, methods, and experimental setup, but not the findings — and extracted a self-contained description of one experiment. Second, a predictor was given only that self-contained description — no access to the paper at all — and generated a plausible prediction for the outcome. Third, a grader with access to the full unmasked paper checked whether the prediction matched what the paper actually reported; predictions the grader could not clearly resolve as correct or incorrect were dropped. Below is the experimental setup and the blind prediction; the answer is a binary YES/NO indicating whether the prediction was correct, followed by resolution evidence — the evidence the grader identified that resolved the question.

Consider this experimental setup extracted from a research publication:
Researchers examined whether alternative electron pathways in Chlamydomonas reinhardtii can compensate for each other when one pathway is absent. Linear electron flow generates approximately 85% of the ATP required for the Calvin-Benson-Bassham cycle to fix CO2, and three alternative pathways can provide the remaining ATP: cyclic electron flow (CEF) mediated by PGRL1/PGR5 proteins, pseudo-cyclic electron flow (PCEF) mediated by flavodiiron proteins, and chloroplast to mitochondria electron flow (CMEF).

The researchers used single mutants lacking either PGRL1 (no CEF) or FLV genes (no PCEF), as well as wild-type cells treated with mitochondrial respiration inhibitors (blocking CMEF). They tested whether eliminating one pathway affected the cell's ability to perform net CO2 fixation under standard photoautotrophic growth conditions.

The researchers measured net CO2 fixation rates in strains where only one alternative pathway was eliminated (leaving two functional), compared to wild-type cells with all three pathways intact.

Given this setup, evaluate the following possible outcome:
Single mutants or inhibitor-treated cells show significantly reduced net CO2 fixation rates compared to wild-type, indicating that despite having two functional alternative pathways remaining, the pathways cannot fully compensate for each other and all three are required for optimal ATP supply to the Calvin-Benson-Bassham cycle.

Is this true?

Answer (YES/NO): NO